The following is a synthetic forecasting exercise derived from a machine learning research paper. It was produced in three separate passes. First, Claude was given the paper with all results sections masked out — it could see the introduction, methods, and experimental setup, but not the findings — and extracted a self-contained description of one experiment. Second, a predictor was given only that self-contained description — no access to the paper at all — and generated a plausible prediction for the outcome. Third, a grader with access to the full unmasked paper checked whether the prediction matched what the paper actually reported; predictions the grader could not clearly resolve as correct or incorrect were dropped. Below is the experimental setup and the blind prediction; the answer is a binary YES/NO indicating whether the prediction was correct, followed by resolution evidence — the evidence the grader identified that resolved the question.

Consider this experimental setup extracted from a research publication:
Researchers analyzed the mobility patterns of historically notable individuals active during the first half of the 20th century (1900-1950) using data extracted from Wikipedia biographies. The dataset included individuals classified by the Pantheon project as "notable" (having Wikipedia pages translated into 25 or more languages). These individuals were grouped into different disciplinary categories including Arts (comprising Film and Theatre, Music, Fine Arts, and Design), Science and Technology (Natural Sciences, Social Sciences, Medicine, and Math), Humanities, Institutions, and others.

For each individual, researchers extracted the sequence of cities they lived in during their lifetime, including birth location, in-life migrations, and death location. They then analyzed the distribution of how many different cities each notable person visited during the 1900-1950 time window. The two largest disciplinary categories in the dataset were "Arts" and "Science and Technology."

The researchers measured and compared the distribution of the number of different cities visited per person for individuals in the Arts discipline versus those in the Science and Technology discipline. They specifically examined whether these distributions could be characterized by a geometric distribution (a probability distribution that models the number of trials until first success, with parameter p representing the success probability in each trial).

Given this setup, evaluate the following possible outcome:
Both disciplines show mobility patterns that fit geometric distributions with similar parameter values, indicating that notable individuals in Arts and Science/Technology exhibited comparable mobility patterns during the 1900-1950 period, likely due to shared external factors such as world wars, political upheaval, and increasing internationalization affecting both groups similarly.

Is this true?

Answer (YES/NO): NO